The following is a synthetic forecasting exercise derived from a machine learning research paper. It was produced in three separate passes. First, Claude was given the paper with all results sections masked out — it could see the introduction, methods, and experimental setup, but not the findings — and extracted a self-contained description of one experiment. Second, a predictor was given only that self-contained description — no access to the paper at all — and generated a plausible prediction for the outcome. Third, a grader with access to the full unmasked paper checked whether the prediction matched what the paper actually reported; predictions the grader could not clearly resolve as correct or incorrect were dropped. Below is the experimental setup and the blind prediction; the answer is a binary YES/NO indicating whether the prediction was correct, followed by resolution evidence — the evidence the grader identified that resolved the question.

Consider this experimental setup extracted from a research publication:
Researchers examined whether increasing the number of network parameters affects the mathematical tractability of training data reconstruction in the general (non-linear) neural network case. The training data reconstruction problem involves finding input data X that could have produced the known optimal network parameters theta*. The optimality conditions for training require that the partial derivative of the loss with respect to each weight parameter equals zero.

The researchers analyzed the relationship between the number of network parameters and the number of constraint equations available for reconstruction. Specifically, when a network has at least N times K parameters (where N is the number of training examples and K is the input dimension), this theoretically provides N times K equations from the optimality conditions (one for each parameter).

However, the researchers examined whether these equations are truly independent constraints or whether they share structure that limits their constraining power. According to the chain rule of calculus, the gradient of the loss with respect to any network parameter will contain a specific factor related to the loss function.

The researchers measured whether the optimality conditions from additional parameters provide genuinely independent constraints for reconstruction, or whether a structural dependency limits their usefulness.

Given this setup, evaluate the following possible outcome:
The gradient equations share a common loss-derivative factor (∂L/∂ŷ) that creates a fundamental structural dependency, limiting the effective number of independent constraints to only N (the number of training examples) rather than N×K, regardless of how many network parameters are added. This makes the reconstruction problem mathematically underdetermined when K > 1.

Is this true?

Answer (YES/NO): YES